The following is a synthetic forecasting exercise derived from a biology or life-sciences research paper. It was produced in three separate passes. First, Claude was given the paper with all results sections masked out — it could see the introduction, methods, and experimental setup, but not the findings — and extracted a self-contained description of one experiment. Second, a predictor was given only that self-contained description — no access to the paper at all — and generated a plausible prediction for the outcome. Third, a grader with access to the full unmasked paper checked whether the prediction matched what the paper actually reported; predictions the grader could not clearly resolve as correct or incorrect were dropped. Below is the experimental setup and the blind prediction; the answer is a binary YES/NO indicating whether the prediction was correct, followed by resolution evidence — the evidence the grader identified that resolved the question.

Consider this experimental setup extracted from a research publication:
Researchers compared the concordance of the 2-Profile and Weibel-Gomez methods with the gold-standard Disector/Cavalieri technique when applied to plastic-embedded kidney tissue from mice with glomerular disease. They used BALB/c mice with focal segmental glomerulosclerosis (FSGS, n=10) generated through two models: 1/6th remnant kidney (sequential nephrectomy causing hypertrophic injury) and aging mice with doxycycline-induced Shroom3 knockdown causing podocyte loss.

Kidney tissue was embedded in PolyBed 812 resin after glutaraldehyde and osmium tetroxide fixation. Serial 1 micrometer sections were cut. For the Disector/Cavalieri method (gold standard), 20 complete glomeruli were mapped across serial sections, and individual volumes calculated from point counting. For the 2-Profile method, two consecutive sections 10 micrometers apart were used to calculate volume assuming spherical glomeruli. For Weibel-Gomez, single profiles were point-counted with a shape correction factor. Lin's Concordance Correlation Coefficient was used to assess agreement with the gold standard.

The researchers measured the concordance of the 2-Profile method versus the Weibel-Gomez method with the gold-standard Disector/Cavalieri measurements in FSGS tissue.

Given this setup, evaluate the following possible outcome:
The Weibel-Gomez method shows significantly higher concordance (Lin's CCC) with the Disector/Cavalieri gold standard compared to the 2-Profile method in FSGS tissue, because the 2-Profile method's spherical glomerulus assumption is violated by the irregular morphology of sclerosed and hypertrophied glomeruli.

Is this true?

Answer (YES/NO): NO